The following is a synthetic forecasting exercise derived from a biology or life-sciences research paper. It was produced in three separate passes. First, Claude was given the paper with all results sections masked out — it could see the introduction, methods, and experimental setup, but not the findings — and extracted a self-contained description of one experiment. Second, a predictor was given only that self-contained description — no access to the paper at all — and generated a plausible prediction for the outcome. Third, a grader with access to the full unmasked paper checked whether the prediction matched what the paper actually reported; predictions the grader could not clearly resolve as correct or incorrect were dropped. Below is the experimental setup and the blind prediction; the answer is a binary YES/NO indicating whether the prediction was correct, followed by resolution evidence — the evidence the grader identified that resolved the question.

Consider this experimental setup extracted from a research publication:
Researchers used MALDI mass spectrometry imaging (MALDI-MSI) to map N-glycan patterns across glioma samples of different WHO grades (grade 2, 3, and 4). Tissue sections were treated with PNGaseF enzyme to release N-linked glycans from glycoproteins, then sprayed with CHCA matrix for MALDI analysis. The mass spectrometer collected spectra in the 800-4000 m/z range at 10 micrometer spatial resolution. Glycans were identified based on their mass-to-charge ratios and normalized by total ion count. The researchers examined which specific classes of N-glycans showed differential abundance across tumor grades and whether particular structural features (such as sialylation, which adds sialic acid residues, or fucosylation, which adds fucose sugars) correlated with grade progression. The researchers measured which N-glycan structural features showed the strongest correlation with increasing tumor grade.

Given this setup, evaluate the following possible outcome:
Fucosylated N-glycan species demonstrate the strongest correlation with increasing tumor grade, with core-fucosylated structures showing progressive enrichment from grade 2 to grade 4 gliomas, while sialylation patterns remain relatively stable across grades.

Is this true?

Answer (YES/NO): NO